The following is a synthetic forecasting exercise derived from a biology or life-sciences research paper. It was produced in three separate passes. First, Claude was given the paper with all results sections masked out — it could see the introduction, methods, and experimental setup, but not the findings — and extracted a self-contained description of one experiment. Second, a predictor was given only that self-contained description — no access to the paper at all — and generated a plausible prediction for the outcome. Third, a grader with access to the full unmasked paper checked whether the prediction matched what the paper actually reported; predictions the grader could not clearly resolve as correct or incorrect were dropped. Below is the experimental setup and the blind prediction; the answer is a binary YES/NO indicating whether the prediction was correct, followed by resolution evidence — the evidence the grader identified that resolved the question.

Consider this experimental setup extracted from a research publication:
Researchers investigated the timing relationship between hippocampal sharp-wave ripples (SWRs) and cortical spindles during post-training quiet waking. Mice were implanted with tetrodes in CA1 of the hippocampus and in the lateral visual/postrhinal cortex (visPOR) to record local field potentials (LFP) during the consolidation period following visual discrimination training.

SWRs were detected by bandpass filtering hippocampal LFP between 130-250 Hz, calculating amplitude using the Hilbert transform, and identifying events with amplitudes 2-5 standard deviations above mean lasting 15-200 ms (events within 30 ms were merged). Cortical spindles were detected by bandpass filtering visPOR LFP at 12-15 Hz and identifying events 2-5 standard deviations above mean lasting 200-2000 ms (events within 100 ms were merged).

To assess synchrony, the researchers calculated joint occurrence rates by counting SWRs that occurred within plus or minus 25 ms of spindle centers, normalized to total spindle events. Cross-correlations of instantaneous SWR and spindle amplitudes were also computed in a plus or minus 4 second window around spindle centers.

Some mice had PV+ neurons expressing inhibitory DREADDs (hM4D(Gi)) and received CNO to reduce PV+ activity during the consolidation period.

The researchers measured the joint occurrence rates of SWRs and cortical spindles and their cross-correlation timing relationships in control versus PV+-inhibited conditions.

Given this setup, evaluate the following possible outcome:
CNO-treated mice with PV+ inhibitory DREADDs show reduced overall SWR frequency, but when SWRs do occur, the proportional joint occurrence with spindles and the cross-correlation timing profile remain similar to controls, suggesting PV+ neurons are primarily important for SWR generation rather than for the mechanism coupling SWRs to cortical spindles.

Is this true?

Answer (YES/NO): NO